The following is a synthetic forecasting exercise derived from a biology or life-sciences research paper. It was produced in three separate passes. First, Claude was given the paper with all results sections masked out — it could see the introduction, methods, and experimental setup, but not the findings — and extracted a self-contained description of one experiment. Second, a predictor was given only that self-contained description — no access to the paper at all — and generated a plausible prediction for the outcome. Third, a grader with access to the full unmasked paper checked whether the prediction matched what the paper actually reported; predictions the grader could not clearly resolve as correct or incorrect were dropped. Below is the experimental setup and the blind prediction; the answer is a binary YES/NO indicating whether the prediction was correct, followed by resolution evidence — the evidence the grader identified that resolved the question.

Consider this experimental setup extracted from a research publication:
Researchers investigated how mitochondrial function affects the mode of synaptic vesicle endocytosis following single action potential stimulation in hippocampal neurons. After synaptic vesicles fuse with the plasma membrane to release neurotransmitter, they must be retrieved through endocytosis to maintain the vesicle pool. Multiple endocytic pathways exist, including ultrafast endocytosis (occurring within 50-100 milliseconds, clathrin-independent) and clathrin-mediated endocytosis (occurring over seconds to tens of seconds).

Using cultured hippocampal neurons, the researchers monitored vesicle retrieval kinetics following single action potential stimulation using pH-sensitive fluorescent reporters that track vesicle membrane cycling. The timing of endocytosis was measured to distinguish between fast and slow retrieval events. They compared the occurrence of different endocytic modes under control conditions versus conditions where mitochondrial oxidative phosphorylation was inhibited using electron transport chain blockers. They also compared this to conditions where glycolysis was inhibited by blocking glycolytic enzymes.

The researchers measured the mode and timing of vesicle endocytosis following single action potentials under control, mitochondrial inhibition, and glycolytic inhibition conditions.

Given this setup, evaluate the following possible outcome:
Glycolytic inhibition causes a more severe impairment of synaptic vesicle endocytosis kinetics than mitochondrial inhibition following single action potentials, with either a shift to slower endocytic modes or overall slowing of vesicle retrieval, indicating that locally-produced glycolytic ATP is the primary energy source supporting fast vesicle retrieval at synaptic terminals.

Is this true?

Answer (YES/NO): NO